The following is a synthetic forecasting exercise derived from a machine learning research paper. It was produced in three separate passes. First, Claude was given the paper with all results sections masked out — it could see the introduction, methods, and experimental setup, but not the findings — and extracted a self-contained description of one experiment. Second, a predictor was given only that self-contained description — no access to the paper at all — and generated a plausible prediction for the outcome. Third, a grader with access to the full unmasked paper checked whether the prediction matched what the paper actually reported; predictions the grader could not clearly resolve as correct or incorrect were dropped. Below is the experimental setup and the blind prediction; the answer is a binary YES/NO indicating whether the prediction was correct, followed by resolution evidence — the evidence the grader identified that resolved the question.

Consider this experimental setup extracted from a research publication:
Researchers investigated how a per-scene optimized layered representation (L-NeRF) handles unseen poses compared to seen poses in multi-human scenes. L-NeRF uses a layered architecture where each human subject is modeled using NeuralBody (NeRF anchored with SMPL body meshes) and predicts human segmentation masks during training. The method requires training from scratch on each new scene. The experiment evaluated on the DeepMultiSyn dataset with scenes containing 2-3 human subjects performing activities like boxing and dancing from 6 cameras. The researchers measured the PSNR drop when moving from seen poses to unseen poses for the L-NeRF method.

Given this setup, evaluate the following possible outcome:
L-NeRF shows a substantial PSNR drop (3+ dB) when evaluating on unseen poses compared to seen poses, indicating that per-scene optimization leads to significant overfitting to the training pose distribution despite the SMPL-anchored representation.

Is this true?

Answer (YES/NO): NO